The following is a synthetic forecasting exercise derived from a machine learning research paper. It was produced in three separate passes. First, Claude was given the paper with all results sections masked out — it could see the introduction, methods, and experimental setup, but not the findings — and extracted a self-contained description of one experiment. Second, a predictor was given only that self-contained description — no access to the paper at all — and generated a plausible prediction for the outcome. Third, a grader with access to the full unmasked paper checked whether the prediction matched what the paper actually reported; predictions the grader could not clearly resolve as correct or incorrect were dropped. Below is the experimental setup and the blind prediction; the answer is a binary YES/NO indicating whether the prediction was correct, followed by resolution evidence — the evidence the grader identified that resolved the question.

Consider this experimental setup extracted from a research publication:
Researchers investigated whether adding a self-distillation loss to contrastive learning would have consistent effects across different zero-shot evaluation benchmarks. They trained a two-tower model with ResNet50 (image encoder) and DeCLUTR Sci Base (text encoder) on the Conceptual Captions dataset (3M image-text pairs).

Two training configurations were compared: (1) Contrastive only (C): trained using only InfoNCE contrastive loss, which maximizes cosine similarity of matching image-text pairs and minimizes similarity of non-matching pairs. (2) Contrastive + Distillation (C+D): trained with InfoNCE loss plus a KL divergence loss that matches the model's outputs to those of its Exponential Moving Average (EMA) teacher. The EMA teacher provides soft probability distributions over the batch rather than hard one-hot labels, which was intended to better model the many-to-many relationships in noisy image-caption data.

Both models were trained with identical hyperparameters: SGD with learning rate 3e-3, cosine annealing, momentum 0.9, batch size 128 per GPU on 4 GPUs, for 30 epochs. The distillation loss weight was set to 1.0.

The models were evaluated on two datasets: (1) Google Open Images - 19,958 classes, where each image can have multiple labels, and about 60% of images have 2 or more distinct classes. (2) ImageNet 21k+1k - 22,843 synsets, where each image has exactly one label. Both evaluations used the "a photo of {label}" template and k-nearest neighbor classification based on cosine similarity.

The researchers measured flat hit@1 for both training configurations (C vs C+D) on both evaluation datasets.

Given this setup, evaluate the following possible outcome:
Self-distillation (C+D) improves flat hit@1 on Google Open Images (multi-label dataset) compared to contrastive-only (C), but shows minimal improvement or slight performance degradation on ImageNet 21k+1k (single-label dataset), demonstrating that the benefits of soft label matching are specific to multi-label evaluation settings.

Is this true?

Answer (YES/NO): YES